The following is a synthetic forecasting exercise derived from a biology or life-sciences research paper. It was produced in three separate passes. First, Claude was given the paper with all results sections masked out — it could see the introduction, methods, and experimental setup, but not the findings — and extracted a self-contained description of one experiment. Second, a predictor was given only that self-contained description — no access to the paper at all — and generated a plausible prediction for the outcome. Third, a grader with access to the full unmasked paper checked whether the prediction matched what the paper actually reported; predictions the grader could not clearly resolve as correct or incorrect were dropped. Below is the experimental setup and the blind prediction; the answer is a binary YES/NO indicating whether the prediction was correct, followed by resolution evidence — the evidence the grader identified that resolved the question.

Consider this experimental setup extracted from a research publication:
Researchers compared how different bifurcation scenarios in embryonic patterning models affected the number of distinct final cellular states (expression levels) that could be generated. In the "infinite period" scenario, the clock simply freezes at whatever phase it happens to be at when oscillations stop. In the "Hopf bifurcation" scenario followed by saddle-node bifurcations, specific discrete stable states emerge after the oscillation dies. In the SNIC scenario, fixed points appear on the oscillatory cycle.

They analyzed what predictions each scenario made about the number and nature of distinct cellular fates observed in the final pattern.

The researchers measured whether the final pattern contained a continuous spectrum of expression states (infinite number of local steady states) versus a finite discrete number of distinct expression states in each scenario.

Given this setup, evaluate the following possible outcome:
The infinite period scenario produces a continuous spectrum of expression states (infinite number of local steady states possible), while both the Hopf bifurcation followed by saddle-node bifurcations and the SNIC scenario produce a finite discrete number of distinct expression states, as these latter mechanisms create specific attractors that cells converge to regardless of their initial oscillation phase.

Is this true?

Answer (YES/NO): YES